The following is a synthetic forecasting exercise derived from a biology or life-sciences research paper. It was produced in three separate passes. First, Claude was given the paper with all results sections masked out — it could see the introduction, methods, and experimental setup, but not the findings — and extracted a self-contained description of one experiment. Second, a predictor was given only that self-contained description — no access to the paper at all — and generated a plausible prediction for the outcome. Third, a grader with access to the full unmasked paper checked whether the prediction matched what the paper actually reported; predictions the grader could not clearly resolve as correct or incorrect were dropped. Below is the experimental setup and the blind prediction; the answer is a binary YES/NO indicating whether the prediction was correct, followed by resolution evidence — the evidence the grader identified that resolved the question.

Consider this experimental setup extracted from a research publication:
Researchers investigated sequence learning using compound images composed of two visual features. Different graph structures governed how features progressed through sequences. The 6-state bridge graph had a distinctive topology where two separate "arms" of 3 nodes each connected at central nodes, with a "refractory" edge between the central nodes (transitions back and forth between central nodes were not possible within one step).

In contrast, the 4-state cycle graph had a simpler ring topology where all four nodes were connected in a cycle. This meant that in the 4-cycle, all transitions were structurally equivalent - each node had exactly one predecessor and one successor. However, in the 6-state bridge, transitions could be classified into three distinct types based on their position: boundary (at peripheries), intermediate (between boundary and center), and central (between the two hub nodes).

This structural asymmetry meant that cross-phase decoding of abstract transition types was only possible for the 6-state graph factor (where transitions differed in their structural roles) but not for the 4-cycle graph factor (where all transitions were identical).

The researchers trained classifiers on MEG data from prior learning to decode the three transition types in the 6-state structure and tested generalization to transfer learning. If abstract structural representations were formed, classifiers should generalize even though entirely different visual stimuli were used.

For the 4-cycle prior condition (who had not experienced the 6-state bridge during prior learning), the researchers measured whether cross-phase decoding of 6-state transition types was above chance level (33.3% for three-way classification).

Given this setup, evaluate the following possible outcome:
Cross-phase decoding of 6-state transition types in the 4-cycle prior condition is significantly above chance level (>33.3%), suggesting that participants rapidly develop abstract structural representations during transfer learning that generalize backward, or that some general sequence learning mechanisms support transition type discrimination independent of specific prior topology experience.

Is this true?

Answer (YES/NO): NO